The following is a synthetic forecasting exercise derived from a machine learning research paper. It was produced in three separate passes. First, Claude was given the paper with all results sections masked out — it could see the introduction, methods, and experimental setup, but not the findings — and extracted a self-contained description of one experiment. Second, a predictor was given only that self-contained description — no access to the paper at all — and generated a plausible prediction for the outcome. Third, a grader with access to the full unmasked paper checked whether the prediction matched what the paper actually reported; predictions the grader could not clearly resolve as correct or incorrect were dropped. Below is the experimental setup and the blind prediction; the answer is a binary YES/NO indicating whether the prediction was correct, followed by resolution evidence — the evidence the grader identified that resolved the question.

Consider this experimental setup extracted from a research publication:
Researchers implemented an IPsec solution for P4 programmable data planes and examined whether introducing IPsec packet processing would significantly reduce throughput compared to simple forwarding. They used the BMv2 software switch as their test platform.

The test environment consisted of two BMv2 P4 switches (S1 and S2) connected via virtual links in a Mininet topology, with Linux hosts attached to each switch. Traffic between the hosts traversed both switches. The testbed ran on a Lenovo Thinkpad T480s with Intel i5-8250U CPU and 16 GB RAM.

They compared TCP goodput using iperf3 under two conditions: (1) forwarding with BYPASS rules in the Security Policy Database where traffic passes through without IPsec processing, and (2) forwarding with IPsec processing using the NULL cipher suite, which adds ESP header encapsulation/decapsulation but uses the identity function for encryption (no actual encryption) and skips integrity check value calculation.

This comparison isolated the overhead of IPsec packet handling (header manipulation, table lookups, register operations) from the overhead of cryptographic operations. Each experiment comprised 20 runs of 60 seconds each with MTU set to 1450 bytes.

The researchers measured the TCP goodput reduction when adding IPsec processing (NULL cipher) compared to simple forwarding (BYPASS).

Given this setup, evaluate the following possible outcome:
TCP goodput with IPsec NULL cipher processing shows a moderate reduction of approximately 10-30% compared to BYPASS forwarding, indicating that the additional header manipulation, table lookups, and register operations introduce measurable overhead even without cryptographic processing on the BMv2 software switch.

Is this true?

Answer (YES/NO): NO